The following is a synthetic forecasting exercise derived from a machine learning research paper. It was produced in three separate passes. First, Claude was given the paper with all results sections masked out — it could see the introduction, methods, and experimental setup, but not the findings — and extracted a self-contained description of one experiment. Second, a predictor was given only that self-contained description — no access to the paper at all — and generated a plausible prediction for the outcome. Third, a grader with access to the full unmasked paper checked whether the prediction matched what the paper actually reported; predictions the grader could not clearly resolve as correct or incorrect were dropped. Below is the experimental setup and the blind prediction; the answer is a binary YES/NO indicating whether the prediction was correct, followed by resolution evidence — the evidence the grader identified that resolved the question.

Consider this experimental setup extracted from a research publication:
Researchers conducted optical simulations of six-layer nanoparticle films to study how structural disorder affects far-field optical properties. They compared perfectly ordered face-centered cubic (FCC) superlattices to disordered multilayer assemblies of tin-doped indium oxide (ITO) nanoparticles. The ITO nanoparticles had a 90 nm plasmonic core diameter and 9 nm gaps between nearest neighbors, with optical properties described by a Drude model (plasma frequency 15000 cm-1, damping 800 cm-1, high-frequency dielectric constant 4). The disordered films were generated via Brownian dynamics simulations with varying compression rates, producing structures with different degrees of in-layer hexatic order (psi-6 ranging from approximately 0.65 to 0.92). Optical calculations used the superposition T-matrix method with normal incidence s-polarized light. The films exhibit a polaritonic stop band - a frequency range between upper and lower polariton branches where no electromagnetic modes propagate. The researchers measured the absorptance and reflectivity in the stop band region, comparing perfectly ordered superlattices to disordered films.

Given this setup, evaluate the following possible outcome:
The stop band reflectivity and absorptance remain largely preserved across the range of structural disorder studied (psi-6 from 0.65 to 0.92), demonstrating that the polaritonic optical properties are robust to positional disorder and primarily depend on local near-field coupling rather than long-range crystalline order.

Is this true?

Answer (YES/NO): NO